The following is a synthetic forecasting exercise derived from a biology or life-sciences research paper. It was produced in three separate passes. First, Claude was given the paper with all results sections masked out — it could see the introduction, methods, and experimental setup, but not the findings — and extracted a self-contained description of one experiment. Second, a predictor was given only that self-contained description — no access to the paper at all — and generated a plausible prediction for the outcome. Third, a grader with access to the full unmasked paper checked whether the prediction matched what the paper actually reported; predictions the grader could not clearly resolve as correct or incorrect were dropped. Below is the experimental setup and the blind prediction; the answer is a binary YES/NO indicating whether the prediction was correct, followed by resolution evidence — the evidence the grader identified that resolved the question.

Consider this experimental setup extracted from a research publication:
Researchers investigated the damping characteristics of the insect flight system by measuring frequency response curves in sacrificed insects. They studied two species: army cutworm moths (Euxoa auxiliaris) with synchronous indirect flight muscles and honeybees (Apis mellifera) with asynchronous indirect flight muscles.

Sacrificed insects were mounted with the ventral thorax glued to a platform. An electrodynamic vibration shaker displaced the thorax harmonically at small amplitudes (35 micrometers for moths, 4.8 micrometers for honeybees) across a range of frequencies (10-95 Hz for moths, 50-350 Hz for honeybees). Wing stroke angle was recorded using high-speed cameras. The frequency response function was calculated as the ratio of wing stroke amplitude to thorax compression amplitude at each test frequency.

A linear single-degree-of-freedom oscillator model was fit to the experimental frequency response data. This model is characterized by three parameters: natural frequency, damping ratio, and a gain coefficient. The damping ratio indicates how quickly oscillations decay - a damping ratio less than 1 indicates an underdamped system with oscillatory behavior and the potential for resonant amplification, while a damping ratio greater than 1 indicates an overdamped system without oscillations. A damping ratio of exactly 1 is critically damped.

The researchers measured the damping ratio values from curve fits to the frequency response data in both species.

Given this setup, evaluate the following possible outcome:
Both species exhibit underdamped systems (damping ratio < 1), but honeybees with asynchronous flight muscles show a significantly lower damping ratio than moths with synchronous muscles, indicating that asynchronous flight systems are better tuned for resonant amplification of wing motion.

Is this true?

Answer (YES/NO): NO